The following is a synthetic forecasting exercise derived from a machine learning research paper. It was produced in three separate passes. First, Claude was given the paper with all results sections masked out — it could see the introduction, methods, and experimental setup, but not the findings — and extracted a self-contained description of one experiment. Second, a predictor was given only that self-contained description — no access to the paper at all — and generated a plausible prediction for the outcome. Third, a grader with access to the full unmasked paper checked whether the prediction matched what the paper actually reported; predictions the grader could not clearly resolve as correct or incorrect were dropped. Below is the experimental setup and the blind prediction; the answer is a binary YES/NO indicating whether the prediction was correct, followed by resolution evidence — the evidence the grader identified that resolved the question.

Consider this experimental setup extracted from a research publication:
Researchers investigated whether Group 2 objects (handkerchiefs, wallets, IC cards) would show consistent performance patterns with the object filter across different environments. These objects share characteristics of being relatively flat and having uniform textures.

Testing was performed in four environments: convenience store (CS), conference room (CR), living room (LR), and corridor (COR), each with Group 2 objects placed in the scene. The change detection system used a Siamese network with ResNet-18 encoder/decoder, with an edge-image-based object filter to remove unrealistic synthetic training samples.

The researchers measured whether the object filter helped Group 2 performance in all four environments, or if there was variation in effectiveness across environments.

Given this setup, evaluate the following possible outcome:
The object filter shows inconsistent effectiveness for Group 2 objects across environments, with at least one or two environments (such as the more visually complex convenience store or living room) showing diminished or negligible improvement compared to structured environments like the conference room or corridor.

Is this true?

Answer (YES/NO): NO